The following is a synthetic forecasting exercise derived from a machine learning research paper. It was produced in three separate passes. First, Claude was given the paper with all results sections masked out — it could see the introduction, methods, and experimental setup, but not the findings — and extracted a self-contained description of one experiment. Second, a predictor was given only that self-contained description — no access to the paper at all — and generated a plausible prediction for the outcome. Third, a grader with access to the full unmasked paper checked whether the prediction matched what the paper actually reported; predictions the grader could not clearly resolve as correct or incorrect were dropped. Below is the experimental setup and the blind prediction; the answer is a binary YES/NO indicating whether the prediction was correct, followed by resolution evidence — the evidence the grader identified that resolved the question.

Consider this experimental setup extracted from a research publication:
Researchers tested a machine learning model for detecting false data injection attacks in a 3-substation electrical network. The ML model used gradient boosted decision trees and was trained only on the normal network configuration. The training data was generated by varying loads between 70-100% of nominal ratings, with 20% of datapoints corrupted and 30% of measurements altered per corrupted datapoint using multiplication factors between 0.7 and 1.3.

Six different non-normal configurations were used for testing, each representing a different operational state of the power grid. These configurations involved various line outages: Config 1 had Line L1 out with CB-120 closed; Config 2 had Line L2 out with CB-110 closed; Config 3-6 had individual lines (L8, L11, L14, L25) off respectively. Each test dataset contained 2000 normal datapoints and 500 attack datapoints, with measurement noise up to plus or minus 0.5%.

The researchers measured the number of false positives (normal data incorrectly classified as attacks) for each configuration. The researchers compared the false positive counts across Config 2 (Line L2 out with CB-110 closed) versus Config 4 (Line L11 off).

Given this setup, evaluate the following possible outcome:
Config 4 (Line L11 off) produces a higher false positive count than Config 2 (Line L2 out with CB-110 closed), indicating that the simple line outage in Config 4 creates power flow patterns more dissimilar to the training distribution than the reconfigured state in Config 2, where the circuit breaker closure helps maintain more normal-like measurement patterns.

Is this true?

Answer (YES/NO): NO